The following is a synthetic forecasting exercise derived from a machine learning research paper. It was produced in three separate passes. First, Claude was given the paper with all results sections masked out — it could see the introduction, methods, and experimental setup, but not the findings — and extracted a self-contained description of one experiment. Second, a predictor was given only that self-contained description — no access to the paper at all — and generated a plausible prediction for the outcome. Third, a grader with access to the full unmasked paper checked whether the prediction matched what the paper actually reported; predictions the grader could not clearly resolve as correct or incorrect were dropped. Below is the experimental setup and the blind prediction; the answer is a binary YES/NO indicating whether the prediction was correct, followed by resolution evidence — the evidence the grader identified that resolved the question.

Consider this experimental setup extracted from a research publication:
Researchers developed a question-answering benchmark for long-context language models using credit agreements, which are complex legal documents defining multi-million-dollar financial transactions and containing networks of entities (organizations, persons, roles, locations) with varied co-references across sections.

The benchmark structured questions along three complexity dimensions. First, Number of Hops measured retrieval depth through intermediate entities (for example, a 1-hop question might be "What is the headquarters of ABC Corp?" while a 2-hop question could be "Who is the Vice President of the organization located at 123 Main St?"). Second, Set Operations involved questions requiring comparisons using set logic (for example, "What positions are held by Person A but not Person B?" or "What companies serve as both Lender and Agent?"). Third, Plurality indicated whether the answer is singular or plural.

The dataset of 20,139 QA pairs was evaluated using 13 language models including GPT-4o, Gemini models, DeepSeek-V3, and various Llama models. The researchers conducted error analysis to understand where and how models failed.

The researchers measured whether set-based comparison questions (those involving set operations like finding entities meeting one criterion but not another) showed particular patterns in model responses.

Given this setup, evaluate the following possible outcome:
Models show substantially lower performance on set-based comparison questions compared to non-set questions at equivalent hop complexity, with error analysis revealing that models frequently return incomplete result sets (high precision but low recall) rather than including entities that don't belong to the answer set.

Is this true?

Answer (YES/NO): NO